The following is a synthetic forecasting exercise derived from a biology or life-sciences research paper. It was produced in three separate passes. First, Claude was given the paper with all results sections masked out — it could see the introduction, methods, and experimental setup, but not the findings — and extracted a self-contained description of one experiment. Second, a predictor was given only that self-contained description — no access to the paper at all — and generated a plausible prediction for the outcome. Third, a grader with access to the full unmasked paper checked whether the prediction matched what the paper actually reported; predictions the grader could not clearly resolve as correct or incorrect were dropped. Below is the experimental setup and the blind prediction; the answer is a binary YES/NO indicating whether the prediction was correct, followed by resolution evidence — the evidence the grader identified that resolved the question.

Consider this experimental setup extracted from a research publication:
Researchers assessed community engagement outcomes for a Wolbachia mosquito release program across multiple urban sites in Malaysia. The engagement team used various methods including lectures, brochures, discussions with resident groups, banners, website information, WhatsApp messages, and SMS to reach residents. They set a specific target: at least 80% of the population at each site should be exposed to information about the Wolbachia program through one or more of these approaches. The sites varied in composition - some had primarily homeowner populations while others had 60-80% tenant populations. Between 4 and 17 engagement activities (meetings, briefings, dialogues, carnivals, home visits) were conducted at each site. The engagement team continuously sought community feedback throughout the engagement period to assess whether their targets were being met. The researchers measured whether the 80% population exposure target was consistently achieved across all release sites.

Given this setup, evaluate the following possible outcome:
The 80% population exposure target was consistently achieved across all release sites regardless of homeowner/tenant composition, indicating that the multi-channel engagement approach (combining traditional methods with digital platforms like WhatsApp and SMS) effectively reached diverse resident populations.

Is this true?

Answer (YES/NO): NO